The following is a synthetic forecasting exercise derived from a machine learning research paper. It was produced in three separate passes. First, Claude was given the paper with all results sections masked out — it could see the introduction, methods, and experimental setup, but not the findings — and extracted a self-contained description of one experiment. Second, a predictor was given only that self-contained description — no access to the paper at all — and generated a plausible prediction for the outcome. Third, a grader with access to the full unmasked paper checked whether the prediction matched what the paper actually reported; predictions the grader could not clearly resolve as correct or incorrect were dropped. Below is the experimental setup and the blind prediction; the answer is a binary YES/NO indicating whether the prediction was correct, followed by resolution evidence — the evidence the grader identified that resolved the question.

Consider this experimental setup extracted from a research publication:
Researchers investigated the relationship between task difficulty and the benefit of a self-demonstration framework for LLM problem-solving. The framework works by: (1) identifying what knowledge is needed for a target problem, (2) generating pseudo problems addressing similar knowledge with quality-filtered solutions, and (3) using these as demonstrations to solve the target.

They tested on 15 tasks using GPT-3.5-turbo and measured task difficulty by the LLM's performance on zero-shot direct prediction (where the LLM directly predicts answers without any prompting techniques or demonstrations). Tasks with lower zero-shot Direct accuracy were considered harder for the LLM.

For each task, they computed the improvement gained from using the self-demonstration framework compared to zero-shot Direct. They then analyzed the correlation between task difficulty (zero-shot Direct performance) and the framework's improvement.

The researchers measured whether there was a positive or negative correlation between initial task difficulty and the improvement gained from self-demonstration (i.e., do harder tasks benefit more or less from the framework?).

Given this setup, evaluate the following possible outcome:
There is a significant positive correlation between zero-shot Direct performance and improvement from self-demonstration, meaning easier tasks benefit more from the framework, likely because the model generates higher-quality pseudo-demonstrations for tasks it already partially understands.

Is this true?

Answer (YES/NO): NO